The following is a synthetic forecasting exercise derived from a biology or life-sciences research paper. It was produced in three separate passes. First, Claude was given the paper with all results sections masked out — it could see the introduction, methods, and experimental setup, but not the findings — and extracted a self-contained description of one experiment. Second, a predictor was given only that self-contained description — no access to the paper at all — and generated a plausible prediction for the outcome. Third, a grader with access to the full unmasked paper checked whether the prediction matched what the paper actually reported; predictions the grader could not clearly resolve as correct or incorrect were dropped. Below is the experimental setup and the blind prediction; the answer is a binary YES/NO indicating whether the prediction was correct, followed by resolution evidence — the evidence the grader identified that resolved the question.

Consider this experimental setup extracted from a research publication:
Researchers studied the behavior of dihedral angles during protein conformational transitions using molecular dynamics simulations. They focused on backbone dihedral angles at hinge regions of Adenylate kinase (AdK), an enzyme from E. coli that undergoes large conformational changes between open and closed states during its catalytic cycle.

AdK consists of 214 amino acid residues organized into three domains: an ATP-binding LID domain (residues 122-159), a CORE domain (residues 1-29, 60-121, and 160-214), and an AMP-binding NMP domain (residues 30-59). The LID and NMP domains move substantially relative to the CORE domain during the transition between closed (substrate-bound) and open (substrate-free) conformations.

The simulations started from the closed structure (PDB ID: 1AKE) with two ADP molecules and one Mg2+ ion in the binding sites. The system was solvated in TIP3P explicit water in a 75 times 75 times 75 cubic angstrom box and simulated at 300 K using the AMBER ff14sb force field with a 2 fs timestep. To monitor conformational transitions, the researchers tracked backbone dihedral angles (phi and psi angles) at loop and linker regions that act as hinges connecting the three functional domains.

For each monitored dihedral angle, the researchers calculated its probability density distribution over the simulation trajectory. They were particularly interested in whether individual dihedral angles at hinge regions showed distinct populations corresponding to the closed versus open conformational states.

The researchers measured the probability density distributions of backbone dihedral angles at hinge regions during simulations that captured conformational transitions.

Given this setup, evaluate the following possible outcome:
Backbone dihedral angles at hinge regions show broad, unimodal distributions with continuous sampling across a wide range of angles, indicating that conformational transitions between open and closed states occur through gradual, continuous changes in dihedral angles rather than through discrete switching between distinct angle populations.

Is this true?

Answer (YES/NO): NO